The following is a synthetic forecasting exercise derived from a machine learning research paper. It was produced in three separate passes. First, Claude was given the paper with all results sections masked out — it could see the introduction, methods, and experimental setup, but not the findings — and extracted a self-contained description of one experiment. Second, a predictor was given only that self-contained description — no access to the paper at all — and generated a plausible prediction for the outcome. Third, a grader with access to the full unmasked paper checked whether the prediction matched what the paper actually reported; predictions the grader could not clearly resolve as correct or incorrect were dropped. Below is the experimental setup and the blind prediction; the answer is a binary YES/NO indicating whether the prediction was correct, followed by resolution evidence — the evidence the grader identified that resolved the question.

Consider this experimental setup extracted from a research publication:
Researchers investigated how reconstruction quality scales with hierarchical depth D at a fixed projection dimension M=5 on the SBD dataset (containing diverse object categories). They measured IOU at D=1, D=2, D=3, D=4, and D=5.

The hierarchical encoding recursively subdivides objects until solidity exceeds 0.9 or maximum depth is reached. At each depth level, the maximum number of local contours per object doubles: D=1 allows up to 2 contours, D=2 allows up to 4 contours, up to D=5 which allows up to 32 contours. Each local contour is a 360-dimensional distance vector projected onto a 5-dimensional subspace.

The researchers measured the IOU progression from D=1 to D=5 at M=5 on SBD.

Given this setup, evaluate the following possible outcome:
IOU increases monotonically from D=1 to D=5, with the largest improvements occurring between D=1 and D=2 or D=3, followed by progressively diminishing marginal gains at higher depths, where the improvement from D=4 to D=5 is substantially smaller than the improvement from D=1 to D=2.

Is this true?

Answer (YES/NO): YES